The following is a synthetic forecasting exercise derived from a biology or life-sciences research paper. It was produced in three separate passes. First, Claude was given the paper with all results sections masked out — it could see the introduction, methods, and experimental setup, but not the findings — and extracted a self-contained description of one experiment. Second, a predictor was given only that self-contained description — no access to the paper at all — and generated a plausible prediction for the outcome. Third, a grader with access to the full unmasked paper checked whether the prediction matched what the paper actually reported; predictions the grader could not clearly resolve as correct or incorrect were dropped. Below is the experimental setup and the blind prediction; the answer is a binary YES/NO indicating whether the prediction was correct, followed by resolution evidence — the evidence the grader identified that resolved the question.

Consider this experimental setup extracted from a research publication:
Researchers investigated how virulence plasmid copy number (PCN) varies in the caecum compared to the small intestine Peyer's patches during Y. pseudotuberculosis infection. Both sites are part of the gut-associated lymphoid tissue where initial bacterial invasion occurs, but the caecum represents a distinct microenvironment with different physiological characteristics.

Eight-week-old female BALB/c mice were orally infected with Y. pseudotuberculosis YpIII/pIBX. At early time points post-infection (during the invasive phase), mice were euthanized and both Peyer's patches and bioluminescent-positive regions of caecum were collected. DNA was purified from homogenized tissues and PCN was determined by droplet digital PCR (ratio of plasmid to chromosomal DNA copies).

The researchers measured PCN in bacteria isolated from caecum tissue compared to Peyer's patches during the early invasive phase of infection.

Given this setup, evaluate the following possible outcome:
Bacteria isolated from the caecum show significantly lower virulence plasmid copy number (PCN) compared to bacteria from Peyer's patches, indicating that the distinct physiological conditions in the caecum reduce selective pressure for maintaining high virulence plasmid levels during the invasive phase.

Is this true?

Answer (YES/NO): NO